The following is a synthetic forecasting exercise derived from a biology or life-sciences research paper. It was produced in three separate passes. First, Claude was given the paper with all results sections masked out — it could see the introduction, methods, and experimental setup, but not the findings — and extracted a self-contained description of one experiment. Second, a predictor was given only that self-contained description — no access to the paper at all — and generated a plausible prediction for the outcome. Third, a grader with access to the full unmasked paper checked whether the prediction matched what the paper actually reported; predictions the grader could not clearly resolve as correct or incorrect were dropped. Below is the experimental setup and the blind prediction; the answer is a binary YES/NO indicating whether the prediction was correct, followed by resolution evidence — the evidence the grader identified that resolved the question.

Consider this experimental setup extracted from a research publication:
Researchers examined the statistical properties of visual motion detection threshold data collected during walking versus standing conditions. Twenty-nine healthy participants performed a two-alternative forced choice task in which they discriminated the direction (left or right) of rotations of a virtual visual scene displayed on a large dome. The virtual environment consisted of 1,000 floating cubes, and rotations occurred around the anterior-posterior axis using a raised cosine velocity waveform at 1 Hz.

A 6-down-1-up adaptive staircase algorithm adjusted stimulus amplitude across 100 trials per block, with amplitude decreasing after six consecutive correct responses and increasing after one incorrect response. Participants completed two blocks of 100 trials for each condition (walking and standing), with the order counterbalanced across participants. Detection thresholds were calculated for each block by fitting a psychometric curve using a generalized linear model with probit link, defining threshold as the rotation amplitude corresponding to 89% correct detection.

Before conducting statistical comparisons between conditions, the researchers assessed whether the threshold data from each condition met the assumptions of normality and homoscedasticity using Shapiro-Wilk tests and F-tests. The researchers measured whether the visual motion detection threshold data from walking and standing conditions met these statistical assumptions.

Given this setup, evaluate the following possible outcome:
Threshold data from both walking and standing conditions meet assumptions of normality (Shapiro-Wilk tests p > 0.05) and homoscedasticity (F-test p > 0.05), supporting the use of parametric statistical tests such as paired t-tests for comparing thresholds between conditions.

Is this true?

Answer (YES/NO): NO